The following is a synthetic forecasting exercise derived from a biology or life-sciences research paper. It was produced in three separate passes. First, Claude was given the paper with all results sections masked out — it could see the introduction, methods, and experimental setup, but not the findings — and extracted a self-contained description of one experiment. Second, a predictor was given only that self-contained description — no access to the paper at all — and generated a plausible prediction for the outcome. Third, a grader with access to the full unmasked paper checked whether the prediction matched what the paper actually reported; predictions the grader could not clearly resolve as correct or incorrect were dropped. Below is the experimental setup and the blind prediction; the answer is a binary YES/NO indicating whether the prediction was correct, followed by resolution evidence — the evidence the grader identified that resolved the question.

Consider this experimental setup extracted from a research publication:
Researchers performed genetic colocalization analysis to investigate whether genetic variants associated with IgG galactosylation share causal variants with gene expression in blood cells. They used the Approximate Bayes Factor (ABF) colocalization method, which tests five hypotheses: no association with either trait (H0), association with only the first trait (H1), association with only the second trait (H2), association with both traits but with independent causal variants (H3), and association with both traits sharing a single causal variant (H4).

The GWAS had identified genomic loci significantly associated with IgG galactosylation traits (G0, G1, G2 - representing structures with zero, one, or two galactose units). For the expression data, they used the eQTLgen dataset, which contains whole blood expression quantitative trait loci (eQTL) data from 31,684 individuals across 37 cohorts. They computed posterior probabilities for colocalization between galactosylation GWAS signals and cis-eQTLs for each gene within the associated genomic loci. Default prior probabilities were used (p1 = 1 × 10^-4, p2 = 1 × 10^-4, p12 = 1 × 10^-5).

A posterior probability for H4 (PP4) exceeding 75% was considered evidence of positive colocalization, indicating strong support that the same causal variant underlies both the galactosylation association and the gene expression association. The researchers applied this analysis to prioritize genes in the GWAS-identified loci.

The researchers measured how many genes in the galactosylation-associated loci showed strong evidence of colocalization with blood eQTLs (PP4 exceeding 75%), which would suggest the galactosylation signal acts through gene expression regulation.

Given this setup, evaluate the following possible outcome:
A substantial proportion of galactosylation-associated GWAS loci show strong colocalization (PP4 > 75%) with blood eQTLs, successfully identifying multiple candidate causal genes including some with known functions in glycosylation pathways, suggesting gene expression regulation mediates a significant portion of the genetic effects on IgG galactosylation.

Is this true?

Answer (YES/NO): NO